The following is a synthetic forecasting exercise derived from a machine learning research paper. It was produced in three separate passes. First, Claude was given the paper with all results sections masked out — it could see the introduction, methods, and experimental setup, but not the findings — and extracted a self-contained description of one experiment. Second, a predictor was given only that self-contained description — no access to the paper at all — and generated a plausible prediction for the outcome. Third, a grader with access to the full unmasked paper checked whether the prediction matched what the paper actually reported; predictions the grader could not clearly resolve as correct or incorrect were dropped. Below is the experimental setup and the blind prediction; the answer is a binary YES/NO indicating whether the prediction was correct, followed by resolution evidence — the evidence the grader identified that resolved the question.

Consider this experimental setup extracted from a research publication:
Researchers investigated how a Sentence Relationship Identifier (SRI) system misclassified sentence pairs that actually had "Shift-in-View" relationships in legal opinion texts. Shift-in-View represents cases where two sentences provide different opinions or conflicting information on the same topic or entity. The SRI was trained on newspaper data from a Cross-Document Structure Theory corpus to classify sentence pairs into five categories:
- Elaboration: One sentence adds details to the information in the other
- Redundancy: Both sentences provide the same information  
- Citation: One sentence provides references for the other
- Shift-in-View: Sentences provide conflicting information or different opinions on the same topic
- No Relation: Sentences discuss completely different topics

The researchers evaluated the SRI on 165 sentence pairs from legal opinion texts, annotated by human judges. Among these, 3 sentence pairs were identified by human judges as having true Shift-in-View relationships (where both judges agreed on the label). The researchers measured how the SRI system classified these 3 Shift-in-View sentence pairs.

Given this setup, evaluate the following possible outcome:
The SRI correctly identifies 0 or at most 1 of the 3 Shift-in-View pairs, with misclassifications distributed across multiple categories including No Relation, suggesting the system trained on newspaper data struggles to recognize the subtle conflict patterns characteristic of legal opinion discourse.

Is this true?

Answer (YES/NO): NO